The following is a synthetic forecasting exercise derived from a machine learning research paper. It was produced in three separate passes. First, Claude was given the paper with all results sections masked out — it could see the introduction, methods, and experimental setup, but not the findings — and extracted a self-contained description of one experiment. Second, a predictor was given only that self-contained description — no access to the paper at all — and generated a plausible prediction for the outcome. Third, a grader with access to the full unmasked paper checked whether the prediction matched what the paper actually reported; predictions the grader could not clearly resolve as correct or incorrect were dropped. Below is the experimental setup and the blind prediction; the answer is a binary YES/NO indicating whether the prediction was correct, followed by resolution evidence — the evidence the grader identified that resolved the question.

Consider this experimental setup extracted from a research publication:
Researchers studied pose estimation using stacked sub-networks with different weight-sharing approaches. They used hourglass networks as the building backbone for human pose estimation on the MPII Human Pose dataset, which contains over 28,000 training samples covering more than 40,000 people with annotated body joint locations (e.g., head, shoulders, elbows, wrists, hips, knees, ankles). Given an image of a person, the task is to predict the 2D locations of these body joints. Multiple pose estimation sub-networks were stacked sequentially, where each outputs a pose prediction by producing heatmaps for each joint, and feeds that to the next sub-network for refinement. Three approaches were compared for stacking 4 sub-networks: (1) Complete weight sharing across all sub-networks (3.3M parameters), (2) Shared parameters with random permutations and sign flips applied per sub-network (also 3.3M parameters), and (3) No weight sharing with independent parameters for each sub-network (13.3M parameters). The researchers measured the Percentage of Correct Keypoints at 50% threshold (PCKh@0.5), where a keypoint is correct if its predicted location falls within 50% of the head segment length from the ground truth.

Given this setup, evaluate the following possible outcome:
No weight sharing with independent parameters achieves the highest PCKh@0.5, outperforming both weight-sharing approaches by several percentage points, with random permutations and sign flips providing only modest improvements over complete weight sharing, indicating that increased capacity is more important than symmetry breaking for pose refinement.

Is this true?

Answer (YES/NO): NO